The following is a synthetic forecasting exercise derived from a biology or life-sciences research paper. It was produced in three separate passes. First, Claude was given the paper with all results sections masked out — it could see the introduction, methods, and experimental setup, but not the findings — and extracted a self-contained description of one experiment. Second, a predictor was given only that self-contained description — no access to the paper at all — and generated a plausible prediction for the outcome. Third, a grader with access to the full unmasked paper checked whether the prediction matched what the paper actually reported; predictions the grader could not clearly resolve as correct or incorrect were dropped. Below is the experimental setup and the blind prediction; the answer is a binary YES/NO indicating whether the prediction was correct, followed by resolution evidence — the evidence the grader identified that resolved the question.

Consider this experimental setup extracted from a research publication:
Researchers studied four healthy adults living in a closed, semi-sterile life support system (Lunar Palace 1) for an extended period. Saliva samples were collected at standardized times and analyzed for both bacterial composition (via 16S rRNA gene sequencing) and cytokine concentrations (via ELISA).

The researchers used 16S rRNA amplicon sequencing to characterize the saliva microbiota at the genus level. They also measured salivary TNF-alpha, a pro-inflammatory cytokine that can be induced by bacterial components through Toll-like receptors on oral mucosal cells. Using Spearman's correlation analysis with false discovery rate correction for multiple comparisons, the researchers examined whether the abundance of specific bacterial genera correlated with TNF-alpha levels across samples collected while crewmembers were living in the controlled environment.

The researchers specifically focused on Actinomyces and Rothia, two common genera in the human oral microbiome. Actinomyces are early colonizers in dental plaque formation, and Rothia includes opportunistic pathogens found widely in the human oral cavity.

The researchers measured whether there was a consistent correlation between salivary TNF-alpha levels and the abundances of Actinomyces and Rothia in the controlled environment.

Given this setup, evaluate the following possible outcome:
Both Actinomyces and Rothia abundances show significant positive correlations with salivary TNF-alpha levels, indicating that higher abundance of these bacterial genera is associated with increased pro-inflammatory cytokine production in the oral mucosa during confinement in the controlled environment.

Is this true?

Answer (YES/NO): NO